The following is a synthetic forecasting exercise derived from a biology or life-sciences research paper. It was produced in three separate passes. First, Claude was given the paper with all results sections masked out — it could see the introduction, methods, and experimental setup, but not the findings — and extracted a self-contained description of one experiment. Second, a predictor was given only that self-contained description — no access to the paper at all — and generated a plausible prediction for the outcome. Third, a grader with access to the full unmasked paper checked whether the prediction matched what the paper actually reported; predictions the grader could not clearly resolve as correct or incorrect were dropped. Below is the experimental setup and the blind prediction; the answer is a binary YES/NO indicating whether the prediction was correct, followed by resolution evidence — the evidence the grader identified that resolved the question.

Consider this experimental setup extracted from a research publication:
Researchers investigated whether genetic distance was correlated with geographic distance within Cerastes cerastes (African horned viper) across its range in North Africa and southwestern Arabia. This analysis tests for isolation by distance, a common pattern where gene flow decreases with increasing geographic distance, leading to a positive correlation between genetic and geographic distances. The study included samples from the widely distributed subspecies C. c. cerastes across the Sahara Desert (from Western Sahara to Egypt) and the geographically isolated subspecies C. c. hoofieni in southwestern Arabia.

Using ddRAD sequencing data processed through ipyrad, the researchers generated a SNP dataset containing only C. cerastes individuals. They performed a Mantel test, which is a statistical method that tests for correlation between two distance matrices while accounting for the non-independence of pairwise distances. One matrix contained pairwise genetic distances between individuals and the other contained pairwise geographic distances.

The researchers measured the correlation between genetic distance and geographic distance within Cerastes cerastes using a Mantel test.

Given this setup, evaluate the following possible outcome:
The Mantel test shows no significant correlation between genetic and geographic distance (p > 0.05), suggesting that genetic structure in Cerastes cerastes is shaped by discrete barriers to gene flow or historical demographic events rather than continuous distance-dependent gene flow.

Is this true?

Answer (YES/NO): NO